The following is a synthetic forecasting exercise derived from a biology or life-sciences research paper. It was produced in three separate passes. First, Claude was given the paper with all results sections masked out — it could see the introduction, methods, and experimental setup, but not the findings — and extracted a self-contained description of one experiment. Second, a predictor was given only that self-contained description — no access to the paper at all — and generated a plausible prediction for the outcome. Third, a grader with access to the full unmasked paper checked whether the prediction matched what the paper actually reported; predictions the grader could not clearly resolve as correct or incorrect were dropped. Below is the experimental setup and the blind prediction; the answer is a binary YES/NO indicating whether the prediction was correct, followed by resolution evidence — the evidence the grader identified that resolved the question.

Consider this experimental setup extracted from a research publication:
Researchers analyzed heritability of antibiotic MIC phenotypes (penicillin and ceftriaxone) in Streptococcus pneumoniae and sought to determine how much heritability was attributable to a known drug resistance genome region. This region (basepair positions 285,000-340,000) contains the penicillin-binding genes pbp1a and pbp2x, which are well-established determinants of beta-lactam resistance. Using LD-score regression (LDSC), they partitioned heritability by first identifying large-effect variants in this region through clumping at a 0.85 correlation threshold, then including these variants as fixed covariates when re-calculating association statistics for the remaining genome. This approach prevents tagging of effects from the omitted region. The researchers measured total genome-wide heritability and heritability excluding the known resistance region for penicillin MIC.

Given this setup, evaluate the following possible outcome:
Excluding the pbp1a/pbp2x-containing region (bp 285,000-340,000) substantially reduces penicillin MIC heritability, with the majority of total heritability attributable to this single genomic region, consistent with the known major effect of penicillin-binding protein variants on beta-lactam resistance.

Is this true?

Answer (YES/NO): YES